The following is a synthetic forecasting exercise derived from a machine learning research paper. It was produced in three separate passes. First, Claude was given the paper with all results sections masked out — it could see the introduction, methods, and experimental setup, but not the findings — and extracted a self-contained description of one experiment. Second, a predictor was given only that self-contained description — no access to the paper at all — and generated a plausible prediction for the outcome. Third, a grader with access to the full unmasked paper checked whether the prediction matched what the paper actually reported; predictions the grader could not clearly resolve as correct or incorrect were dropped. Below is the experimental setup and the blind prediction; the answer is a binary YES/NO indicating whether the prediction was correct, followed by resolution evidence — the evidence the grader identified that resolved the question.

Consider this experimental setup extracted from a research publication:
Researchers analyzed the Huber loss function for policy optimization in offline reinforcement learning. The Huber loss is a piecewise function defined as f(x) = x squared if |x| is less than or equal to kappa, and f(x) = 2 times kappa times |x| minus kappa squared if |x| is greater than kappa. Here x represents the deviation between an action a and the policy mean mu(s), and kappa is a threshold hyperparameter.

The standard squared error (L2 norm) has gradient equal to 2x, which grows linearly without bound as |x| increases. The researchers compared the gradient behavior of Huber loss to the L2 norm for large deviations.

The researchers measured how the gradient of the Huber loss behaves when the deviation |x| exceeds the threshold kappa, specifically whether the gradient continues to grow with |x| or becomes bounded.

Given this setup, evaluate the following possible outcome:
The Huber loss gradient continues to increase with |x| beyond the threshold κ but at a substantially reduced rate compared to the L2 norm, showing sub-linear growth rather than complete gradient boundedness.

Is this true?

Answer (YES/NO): NO